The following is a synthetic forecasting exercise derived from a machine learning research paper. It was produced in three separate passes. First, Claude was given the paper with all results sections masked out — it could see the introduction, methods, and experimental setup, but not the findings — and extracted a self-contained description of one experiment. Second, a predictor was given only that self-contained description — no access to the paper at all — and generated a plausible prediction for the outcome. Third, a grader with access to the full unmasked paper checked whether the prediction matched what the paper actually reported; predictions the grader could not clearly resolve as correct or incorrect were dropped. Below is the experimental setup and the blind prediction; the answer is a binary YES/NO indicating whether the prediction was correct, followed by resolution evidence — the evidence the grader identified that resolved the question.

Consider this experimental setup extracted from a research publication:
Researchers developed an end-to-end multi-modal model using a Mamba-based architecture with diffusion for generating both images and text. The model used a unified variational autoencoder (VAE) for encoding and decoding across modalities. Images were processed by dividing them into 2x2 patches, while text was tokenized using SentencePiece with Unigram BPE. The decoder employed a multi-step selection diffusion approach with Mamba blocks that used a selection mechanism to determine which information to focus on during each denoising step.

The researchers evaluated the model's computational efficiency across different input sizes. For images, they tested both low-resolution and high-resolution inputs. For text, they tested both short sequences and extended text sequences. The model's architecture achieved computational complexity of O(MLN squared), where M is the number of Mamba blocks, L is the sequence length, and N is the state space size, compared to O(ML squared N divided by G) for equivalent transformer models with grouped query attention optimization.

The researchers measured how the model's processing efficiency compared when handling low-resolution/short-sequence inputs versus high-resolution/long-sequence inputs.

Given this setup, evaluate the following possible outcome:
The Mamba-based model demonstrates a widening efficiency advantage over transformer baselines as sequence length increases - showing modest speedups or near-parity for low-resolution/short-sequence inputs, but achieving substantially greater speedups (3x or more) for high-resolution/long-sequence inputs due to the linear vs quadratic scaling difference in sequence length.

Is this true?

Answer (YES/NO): NO